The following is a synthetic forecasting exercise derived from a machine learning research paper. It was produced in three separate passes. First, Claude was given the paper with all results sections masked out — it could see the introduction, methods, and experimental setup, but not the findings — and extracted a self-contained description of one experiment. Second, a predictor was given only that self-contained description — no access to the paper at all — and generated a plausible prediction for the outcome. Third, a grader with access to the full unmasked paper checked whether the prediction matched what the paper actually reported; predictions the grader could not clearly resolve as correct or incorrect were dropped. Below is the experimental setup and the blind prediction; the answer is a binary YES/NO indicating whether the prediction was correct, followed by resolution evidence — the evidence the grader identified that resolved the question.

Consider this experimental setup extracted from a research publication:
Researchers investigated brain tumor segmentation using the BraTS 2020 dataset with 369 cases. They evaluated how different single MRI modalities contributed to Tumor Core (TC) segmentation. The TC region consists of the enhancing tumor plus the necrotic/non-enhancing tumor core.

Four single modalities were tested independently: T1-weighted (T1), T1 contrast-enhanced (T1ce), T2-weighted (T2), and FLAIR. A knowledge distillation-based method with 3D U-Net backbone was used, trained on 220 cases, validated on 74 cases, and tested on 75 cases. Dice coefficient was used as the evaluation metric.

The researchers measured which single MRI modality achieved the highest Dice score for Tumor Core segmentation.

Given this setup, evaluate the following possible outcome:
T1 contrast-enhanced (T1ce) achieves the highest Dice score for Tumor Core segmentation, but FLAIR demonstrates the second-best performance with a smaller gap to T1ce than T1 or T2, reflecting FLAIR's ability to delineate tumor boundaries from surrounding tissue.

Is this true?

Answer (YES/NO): YES